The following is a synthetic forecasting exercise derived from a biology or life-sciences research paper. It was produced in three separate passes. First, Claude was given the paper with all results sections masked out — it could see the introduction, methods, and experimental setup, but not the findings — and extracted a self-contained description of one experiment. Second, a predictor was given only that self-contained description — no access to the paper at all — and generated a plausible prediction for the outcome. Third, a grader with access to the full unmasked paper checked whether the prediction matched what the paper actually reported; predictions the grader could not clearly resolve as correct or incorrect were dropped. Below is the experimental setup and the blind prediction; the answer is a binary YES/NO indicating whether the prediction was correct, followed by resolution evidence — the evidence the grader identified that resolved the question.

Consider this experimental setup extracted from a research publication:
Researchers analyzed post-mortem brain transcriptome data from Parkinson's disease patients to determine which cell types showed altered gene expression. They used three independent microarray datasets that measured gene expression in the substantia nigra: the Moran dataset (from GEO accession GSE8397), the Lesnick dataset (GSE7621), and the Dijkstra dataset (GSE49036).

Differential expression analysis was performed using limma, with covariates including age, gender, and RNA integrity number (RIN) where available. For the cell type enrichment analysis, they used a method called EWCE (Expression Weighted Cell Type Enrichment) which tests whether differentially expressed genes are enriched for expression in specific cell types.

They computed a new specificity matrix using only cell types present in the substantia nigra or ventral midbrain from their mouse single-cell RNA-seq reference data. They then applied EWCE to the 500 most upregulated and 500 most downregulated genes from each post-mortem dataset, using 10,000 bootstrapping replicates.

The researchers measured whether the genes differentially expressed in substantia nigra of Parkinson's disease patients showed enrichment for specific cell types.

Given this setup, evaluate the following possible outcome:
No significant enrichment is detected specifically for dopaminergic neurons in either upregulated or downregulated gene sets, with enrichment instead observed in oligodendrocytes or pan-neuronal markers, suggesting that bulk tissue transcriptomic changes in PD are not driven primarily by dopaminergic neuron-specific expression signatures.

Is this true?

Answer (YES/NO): NO